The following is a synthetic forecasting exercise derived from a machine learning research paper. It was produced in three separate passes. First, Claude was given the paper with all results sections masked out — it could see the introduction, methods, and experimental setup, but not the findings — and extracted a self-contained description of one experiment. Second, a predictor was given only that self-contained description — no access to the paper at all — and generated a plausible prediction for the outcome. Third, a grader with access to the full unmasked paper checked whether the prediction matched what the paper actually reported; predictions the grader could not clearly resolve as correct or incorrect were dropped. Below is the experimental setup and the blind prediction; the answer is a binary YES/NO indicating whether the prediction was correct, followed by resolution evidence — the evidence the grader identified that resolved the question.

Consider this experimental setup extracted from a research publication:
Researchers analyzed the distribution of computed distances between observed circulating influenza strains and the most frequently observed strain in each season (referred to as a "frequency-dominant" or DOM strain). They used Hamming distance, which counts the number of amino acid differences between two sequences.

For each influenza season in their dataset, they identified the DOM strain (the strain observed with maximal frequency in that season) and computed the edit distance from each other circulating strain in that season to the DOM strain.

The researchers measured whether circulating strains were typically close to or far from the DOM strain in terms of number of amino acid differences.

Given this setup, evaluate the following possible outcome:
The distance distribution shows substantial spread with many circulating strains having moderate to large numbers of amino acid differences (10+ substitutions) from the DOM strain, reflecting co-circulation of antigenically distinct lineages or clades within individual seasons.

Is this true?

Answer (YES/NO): NO